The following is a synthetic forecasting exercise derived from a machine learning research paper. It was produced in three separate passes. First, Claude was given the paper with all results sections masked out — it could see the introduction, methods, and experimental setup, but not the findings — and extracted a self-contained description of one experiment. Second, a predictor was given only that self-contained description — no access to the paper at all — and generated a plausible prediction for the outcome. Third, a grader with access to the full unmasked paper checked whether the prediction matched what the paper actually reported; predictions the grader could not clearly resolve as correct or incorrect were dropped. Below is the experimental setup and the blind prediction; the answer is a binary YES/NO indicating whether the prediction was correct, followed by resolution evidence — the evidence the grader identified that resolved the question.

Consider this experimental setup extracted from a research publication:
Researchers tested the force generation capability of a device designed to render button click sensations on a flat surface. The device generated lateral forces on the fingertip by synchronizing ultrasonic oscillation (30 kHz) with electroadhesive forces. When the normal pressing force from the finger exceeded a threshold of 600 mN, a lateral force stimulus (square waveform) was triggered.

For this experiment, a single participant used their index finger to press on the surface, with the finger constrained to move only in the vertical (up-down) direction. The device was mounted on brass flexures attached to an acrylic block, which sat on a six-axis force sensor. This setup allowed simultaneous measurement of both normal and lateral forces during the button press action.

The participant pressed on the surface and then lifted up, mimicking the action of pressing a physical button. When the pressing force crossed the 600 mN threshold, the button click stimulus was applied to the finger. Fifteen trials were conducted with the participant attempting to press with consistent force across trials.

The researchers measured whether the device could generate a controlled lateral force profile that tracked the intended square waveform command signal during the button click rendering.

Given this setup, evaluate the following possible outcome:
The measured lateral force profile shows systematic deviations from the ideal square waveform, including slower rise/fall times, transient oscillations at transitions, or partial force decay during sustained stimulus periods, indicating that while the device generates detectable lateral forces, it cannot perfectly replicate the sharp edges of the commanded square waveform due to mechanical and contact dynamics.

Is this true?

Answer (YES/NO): NO